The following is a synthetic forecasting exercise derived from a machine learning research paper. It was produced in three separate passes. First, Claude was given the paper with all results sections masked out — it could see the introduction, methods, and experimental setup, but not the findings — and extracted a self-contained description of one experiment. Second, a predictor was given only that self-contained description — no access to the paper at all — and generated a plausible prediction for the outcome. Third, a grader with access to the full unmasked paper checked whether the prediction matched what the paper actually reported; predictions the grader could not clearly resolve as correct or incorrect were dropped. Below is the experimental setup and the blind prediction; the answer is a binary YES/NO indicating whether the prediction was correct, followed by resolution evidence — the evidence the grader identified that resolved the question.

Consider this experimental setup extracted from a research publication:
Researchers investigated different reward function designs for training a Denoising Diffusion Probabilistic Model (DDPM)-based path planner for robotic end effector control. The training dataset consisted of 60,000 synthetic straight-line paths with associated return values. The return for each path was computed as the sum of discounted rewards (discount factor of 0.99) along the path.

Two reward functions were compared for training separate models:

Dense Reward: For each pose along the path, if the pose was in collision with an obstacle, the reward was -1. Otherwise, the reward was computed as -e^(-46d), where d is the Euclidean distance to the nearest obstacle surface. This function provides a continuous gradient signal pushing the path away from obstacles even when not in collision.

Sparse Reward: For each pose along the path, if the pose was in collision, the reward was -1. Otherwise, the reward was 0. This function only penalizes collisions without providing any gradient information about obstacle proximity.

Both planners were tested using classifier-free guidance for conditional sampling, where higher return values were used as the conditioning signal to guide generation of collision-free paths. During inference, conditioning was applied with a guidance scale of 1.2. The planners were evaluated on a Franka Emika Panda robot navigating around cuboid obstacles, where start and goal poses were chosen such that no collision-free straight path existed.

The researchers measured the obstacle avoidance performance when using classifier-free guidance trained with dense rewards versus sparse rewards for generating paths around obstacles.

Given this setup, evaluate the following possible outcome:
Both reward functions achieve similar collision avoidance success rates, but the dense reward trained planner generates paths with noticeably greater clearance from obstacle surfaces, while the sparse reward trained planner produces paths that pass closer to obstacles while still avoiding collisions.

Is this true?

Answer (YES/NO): NO